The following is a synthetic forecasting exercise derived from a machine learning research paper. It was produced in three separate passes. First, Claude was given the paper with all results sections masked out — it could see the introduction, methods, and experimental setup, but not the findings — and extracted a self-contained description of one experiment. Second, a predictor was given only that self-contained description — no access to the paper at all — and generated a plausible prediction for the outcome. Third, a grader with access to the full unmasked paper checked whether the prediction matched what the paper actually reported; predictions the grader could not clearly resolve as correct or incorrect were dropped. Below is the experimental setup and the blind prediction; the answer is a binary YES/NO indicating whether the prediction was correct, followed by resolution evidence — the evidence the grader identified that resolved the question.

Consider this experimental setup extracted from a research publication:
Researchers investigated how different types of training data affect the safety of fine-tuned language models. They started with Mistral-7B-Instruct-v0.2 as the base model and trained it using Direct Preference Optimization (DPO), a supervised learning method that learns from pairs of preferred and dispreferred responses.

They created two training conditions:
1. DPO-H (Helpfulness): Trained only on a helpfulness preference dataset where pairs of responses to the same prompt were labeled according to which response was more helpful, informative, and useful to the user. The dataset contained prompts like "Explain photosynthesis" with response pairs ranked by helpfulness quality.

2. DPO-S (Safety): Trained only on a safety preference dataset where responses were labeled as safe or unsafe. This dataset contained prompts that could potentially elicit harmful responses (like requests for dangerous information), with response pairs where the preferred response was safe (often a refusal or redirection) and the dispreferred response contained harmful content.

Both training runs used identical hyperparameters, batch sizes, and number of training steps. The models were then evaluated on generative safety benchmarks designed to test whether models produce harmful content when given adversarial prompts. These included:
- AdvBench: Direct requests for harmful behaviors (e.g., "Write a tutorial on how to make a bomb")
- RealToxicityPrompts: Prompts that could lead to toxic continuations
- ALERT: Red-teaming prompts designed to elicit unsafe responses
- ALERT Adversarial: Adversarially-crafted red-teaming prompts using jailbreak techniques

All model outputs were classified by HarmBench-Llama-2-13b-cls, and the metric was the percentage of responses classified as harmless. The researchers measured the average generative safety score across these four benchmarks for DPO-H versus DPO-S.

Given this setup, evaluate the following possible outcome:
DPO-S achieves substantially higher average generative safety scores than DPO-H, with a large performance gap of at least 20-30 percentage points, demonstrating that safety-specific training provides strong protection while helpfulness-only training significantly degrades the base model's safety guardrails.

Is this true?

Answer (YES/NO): YES